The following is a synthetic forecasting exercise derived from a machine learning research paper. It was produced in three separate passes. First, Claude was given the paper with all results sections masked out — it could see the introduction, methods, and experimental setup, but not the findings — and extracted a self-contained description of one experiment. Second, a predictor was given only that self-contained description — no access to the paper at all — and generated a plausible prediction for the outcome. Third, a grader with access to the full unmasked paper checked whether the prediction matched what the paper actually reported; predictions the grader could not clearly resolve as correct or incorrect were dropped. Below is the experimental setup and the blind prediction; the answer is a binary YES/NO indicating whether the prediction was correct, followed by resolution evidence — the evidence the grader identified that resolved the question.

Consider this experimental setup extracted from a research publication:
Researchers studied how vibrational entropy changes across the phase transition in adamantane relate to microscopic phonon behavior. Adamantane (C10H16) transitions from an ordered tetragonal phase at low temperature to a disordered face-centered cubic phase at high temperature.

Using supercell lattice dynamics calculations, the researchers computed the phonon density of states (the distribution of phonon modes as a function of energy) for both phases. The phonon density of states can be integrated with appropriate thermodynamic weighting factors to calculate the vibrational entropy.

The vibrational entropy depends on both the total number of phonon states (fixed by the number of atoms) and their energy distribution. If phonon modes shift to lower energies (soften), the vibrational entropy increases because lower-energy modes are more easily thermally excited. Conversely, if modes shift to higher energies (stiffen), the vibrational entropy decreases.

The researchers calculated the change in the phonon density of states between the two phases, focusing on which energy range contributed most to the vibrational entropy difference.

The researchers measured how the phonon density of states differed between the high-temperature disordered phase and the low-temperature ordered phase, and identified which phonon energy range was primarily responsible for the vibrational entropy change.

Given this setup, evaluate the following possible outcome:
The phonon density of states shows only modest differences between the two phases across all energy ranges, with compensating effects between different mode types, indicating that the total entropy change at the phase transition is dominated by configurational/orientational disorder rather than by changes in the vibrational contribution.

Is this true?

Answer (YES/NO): NO